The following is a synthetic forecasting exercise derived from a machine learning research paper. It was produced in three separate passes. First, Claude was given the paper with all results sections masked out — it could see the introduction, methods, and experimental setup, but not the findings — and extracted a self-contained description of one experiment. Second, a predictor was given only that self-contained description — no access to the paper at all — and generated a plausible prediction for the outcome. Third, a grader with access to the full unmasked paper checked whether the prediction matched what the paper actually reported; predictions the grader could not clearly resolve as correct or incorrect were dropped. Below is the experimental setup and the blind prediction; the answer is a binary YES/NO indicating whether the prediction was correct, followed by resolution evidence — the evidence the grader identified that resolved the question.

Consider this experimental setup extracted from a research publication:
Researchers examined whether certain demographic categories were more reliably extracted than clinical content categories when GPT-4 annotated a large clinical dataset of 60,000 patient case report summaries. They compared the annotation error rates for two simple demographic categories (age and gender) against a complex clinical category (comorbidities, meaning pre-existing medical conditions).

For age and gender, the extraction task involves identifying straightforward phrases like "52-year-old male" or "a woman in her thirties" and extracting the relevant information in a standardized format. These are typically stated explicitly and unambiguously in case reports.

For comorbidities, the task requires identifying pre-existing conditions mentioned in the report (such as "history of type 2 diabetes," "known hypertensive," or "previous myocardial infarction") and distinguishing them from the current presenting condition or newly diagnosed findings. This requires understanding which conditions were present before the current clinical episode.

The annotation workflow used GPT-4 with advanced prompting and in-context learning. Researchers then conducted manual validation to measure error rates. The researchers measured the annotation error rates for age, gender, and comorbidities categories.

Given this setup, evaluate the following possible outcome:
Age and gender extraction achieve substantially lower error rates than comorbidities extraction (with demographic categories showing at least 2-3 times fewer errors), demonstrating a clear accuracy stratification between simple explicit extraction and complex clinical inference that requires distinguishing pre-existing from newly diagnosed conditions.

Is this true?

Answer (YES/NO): YES